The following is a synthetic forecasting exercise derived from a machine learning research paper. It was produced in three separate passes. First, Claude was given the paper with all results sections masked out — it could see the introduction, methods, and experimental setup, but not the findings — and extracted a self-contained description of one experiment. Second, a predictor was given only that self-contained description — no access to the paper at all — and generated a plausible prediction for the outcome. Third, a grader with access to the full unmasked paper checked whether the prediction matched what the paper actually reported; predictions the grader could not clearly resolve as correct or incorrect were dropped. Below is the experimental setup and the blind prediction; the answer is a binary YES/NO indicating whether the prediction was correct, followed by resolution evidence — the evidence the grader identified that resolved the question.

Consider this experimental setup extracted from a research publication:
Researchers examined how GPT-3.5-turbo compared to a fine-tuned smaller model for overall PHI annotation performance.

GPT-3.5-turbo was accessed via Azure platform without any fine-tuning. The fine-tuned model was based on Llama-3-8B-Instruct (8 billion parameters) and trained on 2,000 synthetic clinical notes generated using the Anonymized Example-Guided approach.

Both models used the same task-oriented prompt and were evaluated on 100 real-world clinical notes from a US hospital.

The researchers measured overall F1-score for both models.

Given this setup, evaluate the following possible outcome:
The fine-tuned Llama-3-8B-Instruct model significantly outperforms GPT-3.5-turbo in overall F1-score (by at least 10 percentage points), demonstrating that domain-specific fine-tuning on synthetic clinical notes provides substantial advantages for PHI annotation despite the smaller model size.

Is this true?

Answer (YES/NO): NO